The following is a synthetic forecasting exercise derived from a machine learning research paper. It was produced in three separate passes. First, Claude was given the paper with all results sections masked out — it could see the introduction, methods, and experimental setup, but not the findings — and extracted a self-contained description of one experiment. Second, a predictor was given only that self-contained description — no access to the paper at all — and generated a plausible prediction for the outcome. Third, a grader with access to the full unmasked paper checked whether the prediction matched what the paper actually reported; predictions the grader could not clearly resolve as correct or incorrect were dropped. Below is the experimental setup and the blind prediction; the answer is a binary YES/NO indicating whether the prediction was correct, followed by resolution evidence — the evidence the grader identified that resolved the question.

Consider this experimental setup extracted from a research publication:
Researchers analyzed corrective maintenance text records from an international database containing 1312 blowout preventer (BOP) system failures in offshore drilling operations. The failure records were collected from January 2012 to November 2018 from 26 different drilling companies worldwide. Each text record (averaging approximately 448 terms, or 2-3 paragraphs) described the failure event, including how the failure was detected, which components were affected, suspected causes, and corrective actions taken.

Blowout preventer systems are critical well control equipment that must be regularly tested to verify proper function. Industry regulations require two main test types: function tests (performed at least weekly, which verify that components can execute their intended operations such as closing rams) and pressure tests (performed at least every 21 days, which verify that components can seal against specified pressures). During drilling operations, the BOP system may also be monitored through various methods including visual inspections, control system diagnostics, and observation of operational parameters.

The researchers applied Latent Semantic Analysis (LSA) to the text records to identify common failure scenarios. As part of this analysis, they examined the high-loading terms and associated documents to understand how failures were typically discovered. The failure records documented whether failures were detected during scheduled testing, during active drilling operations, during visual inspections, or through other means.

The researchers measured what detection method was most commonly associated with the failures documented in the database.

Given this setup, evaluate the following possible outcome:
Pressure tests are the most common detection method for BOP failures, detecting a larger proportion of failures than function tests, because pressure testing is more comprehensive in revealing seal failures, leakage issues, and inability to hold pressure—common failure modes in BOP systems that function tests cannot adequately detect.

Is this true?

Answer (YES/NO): NO